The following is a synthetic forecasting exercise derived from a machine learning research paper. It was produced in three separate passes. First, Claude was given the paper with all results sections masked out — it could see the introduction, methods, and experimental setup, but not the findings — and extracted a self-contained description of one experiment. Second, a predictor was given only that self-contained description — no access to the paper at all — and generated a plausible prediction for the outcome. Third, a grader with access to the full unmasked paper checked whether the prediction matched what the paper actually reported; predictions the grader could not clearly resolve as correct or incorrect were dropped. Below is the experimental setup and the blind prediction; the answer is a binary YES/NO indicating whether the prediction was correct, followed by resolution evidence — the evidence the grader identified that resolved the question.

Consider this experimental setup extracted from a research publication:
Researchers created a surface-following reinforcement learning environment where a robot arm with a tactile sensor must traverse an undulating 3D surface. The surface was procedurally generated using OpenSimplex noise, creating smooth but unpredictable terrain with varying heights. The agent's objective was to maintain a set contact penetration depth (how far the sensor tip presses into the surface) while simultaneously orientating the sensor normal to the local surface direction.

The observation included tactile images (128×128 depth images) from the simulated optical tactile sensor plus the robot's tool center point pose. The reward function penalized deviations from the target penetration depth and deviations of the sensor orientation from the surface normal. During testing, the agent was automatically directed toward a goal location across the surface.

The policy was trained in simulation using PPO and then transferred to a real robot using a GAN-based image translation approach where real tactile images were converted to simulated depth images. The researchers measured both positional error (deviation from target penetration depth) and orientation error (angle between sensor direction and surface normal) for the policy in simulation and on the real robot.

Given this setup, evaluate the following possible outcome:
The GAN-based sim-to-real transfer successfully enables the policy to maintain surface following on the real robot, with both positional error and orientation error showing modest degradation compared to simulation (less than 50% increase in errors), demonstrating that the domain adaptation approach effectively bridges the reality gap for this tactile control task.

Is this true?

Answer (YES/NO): NO